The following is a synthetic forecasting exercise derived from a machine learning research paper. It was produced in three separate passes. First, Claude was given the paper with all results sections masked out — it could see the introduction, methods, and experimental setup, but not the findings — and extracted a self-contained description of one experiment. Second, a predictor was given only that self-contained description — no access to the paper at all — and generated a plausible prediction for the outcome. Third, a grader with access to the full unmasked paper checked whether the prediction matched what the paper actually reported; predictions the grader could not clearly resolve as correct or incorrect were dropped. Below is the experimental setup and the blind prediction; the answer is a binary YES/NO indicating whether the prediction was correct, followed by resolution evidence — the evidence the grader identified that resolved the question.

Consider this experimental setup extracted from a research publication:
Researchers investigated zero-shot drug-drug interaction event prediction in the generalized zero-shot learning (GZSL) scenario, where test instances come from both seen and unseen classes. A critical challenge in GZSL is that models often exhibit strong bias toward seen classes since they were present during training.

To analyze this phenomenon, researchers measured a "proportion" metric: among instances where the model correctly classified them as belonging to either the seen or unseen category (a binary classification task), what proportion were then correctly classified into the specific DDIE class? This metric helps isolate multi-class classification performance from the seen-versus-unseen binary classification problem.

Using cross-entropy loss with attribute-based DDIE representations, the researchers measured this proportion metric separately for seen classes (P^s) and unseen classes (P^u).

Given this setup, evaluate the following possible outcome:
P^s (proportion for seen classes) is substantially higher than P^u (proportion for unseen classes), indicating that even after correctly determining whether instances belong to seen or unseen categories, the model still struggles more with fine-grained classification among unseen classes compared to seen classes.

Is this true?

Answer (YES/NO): YES